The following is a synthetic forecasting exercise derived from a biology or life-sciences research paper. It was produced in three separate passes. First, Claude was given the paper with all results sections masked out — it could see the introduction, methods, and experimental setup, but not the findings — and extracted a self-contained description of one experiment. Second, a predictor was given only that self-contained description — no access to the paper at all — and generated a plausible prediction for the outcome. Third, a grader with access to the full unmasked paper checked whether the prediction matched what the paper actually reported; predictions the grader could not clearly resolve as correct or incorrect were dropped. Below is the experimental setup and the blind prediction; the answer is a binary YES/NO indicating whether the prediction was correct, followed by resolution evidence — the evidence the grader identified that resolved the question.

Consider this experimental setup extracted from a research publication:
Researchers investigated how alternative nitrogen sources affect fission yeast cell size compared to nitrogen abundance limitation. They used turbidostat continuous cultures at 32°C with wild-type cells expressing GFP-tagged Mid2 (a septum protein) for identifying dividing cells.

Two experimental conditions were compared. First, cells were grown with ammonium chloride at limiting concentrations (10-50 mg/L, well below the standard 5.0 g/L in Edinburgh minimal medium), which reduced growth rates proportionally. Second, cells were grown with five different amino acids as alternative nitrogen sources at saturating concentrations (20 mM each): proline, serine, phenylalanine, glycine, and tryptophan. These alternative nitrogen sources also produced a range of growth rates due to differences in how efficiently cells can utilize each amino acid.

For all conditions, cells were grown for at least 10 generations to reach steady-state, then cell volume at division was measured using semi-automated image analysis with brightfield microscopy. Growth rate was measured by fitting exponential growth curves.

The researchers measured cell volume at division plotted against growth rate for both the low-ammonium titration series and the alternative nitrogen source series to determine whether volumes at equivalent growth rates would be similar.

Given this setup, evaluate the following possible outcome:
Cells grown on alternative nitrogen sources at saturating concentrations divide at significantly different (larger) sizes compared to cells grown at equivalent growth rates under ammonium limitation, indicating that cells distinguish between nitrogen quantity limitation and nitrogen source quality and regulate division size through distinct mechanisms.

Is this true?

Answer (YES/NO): YES